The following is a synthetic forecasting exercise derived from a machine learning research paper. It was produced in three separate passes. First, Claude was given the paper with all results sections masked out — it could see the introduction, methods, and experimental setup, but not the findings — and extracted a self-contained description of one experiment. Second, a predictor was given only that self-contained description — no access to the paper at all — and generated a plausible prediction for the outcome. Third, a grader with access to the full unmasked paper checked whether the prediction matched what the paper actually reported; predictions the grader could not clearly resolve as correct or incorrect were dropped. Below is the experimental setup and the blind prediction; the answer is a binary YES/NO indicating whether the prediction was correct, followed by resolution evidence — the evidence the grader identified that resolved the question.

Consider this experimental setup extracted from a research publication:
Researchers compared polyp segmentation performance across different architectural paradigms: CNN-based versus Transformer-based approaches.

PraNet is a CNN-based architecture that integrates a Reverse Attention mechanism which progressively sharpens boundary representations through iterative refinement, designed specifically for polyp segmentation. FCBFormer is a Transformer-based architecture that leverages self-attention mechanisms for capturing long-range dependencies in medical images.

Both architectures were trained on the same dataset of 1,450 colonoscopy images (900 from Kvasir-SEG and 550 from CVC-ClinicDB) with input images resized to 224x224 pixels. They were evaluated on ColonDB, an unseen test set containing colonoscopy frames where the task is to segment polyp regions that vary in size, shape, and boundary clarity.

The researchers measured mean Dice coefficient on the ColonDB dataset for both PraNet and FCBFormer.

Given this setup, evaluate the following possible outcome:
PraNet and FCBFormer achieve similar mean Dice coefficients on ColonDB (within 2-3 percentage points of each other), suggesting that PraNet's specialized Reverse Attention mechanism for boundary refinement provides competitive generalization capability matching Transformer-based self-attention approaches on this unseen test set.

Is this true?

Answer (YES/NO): NO